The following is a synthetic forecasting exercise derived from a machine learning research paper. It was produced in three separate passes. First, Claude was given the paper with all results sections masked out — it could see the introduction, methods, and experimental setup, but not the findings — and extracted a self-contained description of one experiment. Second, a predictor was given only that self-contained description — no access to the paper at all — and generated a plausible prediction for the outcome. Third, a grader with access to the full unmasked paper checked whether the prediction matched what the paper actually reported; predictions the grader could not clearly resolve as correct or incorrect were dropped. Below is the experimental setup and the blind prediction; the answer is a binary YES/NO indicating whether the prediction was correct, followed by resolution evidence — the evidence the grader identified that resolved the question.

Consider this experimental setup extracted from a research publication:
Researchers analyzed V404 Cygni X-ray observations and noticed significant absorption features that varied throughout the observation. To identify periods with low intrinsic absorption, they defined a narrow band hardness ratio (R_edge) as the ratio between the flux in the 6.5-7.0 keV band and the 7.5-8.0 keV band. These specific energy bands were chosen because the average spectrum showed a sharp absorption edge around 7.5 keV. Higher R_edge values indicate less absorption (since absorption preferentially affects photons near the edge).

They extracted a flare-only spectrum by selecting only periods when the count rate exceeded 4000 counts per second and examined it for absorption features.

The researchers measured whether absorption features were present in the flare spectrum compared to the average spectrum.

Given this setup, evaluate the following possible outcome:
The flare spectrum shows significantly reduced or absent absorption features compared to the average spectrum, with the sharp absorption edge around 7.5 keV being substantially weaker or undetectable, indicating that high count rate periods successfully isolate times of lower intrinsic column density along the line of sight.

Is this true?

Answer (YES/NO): YES